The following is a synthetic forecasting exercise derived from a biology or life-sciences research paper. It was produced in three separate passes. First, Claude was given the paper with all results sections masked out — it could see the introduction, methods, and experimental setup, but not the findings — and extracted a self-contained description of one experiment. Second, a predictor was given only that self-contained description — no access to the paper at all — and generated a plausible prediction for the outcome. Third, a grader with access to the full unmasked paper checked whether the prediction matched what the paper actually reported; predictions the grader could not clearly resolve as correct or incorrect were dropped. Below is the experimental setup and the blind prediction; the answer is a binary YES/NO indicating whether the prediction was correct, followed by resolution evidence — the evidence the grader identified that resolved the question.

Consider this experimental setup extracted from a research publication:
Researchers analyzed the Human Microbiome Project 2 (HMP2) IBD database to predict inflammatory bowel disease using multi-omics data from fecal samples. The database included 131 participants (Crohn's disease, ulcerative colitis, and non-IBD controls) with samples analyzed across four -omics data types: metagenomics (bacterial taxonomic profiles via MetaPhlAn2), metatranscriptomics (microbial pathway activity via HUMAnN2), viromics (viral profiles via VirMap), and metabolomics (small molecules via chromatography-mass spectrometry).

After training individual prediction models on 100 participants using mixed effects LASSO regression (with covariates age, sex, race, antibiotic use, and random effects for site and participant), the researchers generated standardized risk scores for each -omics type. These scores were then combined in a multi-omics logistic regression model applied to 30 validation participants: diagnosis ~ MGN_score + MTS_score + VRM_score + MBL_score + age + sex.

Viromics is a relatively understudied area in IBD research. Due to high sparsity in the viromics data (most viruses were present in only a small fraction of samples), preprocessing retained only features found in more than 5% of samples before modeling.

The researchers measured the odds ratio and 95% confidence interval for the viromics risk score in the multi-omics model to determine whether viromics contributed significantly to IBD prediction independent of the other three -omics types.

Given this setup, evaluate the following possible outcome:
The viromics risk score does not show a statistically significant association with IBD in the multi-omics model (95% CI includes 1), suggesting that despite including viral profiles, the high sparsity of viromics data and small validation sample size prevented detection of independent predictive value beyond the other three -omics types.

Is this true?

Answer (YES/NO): YES